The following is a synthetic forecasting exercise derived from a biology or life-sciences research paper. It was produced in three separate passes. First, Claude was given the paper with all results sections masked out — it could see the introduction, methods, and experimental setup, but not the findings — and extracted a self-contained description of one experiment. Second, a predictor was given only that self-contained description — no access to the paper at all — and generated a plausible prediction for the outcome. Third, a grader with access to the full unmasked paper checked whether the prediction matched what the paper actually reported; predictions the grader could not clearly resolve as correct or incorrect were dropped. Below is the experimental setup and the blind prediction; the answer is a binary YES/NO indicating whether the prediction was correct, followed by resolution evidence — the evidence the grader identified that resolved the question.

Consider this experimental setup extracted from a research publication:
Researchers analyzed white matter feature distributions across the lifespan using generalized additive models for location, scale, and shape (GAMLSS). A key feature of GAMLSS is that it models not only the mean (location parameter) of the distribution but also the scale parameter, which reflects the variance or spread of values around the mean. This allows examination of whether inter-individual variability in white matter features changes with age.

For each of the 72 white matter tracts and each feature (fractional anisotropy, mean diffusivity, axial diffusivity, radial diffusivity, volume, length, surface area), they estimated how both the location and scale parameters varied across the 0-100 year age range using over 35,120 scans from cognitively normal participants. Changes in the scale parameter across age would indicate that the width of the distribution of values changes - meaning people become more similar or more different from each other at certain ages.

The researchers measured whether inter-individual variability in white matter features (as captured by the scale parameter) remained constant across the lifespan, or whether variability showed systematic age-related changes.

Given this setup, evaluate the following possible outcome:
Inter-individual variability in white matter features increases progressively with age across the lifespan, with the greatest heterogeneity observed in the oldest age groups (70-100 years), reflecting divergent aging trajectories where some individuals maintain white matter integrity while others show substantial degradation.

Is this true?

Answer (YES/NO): NO